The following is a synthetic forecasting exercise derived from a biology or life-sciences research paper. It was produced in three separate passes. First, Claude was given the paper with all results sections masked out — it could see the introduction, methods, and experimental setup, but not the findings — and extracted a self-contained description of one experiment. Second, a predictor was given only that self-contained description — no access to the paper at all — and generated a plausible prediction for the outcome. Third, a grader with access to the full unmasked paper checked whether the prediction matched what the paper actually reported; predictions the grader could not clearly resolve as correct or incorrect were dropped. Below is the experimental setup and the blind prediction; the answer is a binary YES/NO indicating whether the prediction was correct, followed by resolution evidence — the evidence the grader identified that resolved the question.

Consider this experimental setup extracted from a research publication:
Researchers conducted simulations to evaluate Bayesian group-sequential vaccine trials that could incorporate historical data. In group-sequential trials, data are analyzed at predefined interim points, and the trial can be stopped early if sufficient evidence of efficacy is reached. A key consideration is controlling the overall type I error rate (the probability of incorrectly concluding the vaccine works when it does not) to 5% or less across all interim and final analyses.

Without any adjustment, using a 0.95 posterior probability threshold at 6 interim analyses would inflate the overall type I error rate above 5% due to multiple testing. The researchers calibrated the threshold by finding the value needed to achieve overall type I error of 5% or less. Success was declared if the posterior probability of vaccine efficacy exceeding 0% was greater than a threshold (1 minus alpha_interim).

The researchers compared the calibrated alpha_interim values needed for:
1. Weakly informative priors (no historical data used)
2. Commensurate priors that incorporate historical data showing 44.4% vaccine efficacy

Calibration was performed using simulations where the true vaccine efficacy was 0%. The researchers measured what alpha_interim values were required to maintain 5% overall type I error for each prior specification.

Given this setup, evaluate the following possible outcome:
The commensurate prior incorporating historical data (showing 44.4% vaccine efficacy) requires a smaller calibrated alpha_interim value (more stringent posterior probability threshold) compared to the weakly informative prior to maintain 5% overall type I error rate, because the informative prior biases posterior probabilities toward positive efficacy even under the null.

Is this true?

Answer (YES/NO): YES